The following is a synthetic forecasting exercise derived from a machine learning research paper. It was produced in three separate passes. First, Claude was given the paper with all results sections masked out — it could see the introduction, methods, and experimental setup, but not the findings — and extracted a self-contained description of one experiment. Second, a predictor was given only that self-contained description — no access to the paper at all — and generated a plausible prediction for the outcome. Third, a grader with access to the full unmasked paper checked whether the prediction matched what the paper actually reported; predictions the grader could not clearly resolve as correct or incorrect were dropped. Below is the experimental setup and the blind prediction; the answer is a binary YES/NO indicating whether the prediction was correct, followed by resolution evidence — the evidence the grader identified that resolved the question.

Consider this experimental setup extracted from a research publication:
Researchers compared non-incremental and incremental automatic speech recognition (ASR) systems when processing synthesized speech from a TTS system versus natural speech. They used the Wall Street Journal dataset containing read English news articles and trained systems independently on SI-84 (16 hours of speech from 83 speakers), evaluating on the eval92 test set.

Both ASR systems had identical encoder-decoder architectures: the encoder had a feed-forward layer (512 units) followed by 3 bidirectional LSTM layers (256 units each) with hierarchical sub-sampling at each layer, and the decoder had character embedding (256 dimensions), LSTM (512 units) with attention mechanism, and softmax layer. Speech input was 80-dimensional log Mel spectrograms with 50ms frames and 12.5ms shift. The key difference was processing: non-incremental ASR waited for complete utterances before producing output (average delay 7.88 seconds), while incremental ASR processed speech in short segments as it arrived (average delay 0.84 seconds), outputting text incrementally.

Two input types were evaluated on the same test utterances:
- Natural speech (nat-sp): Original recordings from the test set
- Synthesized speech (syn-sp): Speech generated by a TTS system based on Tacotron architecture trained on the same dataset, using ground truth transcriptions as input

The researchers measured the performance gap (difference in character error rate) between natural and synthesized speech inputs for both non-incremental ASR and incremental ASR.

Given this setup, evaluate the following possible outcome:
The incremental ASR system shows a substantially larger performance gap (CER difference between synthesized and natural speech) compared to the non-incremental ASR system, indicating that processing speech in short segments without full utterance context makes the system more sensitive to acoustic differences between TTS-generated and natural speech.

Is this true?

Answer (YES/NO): YES